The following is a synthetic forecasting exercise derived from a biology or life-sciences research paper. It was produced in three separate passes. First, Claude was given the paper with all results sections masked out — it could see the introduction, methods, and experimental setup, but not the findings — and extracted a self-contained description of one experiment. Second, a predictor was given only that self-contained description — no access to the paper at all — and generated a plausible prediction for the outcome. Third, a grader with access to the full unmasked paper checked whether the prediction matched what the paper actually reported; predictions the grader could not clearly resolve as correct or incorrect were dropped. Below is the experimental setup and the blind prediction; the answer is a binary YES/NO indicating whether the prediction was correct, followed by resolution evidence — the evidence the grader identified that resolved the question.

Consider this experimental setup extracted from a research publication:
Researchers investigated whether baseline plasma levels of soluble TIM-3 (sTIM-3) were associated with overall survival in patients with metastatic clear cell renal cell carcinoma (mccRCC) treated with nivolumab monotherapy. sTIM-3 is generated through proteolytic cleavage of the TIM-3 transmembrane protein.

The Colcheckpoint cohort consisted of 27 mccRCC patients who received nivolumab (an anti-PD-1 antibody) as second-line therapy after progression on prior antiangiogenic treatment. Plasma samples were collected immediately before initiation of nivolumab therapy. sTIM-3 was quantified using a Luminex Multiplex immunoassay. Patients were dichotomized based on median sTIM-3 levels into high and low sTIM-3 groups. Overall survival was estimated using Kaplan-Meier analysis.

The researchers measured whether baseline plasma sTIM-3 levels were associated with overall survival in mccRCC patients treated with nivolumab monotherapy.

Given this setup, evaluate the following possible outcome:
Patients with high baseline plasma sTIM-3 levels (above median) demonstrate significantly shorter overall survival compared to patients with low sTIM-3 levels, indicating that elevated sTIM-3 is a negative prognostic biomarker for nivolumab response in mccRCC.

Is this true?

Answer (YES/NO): YES